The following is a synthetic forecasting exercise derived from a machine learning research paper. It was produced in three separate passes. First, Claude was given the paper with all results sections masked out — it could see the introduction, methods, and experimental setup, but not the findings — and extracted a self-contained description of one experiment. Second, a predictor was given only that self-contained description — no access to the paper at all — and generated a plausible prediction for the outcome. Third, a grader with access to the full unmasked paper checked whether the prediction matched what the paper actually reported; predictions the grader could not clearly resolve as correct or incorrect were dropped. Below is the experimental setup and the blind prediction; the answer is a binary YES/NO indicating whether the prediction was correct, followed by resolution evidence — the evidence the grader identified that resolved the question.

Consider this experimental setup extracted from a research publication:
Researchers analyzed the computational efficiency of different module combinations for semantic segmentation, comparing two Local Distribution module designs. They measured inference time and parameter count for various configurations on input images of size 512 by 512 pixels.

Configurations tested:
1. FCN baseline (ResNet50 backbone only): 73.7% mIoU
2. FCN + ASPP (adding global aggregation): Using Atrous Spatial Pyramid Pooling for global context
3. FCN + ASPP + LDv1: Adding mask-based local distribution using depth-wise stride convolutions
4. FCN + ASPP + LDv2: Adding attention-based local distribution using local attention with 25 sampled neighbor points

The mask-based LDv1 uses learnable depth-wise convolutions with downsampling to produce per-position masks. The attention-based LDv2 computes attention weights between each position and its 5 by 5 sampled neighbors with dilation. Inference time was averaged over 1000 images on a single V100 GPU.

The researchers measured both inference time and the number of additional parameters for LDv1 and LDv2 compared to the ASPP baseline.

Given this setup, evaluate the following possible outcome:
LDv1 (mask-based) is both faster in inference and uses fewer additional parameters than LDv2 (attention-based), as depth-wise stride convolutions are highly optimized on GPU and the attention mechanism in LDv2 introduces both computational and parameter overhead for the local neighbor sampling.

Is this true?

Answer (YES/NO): YES